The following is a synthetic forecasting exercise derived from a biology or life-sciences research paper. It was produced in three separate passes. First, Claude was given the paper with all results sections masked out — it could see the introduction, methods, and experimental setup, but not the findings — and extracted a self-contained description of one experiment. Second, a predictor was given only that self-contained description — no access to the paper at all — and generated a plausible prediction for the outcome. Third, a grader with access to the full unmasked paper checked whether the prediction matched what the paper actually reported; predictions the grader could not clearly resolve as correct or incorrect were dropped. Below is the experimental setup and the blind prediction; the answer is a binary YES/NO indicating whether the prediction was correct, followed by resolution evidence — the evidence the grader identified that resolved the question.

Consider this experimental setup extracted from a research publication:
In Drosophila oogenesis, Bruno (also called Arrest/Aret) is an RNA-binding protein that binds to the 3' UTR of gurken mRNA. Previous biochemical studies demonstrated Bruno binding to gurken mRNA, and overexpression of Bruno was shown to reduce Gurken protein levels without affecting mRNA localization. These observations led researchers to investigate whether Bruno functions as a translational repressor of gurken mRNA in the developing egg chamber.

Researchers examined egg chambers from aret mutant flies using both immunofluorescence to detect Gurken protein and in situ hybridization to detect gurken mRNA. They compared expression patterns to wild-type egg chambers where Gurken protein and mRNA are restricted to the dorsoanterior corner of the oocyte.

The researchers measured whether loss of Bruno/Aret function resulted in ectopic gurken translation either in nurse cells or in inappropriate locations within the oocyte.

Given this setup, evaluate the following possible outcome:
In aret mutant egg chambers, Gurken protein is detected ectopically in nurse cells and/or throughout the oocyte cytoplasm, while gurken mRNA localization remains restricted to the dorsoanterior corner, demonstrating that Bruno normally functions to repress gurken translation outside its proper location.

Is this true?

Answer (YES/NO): NO